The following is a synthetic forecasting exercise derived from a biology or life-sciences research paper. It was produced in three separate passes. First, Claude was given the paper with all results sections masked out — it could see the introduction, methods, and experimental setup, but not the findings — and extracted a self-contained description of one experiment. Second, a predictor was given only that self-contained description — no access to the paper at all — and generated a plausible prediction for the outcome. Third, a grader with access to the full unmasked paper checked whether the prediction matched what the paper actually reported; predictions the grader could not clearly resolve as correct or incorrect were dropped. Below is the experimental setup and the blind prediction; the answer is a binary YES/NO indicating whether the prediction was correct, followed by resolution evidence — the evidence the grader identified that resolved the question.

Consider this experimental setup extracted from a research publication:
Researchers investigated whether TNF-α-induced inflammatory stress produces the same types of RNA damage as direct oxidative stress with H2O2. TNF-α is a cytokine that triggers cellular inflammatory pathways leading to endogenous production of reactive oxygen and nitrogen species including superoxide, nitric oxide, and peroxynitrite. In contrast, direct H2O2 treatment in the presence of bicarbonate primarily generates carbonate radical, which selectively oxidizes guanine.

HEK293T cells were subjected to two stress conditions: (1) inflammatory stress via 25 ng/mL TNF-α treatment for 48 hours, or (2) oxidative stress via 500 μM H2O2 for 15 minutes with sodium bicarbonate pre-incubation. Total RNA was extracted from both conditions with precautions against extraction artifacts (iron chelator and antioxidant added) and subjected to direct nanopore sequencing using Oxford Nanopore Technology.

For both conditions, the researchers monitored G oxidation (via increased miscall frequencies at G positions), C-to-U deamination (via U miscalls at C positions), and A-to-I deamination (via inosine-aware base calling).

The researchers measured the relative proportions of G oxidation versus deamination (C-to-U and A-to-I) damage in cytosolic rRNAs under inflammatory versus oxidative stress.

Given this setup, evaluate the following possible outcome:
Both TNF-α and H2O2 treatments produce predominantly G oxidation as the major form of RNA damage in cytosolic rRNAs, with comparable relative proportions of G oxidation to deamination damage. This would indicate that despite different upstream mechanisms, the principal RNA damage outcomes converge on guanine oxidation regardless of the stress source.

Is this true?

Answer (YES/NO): NO